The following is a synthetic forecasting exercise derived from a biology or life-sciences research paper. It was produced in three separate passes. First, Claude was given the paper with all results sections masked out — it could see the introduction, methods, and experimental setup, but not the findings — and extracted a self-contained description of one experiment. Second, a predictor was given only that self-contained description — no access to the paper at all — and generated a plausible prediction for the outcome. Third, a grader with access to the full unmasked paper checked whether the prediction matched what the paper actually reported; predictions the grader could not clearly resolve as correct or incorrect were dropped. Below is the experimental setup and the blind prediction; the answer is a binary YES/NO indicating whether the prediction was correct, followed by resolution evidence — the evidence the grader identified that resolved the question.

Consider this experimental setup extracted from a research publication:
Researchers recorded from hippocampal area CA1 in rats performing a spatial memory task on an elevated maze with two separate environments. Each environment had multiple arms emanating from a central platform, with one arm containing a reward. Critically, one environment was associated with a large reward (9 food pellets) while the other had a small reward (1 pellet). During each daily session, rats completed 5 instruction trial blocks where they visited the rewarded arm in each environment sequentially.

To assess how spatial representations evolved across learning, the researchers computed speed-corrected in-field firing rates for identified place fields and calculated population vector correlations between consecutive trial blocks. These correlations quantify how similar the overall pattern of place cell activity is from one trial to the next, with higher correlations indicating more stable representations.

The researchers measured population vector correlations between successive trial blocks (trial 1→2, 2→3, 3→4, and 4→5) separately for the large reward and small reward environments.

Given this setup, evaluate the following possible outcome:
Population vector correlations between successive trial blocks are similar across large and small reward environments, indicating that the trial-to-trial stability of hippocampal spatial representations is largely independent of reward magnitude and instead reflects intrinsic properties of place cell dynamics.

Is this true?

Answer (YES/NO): NO